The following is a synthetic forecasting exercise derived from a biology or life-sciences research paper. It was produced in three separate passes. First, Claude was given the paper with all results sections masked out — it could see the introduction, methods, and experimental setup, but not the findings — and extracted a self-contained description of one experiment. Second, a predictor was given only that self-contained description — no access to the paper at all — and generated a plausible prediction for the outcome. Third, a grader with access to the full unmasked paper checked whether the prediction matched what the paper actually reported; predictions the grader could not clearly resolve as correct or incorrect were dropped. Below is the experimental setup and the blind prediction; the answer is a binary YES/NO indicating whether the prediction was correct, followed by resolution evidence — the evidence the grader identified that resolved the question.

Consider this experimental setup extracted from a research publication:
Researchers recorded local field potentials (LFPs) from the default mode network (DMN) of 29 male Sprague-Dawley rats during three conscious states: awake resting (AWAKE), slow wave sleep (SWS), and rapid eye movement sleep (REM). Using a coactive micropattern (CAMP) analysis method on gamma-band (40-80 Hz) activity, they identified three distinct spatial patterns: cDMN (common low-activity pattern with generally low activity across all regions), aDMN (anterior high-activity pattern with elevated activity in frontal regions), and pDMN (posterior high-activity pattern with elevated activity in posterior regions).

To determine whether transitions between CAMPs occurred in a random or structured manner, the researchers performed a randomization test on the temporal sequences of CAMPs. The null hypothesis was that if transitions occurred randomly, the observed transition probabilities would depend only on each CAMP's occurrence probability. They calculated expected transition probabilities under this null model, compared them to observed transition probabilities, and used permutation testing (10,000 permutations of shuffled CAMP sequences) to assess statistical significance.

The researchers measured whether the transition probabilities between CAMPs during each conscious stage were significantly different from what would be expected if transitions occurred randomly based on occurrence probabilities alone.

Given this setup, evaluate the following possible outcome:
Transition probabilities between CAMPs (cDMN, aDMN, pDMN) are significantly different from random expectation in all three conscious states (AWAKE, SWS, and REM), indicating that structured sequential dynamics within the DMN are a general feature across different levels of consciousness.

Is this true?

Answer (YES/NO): NO